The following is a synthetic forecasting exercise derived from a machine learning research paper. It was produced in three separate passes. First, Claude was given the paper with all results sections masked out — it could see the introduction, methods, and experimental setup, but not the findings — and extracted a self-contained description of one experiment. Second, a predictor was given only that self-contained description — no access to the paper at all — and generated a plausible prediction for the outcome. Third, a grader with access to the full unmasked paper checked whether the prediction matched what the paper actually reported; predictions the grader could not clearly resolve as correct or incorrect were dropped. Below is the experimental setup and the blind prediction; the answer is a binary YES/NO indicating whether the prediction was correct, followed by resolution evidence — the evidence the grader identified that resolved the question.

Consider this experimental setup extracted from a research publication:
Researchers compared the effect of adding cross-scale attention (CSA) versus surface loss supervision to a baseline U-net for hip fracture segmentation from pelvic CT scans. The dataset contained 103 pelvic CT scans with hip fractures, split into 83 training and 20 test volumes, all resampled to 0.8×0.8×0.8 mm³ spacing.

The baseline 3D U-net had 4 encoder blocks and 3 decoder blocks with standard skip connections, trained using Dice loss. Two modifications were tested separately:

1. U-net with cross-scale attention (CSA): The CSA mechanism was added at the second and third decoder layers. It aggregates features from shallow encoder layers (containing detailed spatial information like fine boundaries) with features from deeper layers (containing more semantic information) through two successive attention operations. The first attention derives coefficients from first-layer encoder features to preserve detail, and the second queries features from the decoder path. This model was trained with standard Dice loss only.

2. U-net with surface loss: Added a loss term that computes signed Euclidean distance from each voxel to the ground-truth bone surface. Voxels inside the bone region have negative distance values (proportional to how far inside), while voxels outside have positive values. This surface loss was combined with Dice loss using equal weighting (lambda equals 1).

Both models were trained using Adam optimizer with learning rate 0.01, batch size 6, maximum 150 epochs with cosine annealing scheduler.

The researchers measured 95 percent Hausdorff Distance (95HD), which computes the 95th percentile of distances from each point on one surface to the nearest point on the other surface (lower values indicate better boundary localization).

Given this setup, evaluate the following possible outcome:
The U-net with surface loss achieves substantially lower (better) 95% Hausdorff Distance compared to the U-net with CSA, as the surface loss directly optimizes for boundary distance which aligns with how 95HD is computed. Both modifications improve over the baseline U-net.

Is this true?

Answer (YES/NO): NO